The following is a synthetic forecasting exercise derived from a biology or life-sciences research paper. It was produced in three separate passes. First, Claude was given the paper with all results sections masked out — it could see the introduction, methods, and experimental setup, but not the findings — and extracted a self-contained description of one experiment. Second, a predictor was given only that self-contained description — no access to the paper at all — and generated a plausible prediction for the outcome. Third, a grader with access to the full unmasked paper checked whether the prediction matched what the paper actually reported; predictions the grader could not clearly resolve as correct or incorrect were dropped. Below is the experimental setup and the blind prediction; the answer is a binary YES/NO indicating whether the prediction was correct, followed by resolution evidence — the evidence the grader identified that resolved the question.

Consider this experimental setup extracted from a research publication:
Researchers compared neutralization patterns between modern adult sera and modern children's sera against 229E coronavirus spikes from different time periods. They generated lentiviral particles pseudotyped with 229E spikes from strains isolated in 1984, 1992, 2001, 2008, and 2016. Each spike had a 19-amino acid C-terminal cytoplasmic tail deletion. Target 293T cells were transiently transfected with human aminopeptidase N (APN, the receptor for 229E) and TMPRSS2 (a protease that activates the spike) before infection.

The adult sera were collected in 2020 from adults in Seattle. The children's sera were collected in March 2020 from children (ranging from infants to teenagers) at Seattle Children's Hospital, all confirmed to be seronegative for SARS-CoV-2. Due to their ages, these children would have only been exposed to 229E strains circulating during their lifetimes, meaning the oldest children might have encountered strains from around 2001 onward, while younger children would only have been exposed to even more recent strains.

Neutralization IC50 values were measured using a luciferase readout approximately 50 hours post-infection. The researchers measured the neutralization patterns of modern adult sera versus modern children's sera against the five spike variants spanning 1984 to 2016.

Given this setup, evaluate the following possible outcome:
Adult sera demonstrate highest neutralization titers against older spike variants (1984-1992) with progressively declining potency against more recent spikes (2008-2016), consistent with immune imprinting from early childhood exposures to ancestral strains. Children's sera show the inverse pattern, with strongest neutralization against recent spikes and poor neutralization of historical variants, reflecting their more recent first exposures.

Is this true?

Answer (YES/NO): NO